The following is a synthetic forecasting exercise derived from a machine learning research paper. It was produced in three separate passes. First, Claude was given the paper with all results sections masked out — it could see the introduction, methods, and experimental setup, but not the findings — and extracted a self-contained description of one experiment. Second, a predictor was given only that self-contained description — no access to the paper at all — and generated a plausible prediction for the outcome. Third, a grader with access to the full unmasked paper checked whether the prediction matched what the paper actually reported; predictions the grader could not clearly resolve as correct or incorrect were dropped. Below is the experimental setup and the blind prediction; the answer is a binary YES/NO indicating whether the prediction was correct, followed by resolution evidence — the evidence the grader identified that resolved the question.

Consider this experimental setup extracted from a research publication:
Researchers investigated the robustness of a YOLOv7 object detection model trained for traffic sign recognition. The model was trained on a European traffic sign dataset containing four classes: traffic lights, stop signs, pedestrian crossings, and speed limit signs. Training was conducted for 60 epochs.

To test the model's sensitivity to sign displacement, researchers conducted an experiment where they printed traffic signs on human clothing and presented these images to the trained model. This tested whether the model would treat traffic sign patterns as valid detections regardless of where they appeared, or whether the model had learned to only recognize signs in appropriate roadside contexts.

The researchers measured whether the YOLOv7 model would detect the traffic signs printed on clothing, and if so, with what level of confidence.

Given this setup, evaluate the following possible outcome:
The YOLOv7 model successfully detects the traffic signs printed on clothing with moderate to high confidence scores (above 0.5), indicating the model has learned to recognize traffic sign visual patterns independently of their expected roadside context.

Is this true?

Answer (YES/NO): YES